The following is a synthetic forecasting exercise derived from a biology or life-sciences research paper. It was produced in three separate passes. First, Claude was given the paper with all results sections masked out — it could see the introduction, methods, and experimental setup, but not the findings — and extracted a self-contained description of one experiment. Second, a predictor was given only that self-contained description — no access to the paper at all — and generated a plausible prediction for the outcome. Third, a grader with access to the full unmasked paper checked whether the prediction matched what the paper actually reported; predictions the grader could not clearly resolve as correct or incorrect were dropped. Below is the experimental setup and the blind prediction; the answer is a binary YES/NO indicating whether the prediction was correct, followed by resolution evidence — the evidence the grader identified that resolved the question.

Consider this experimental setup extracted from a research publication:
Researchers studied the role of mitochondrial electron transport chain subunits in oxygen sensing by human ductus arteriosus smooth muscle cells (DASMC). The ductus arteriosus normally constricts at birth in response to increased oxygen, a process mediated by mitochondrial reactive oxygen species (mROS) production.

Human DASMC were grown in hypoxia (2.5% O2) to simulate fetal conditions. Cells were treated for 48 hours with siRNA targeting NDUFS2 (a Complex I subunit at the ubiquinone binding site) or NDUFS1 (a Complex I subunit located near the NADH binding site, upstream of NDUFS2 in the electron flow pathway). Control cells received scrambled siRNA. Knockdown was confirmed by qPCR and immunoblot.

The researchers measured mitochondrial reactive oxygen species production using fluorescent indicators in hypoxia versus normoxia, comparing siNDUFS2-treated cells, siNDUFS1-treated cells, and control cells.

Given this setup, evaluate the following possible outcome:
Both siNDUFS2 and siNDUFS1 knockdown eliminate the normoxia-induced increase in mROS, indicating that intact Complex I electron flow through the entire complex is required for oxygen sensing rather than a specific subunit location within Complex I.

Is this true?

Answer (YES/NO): NO